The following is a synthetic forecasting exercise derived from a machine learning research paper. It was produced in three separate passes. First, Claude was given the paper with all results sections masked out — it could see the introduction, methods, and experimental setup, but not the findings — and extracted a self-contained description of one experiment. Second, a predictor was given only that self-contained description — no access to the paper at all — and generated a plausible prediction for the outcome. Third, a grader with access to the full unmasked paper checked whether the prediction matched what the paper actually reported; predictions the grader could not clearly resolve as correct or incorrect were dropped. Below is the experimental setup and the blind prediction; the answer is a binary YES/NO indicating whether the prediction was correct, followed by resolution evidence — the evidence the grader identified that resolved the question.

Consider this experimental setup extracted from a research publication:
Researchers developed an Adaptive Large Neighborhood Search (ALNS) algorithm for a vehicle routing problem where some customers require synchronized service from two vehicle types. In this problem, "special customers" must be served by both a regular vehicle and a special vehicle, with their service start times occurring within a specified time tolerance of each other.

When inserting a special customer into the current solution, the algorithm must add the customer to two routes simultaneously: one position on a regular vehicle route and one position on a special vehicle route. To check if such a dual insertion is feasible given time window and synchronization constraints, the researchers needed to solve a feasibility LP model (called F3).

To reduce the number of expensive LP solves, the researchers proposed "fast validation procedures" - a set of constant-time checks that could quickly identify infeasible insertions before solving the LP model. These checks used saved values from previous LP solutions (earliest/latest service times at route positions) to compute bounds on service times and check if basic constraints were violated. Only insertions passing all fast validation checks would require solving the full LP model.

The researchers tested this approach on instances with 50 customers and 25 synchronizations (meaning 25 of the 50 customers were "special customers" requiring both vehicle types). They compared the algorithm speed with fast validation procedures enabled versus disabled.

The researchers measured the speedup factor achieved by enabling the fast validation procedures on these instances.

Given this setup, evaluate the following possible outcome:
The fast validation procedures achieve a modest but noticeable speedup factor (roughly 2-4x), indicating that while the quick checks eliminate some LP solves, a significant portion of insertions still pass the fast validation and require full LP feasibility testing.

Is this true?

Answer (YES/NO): NO